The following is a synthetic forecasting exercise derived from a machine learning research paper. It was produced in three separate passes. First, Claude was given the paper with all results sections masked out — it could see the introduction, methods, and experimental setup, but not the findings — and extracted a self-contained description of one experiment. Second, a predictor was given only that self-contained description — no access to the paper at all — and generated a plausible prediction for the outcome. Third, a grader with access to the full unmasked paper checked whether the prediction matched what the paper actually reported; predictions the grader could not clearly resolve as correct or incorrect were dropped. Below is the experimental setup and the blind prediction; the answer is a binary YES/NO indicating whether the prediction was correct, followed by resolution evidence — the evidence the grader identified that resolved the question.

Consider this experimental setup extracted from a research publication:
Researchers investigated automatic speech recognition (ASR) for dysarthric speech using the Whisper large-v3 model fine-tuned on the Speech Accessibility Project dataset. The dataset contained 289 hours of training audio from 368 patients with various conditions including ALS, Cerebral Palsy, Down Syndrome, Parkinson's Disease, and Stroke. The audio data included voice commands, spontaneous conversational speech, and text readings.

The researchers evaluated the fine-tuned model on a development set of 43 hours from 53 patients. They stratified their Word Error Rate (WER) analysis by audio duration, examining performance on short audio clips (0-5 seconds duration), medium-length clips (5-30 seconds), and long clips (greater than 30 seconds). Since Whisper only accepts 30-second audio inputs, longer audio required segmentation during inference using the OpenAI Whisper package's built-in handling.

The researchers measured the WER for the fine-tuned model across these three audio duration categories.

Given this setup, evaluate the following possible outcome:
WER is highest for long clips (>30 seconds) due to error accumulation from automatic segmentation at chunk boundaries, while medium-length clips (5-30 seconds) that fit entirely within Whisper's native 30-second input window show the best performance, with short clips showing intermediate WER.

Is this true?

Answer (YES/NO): NO